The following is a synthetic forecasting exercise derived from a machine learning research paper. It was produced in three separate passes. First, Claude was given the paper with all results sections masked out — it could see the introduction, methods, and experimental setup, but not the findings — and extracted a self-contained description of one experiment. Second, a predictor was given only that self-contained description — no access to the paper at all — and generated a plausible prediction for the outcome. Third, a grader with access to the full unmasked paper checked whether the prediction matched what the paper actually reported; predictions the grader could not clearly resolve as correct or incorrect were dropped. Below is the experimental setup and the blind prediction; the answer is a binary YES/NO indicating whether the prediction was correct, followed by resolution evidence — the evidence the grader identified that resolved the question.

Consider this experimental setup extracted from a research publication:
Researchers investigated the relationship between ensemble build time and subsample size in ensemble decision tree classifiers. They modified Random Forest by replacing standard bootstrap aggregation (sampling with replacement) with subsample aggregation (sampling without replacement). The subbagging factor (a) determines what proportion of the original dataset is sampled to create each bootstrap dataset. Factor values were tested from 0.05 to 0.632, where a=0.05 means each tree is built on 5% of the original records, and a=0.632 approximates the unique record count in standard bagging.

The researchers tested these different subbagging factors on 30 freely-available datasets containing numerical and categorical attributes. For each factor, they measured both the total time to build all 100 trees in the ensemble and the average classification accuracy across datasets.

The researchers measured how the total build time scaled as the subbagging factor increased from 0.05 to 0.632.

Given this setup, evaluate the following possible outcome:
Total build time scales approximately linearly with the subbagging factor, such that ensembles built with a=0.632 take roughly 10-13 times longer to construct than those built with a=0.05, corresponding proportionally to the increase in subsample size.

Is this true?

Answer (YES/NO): YES